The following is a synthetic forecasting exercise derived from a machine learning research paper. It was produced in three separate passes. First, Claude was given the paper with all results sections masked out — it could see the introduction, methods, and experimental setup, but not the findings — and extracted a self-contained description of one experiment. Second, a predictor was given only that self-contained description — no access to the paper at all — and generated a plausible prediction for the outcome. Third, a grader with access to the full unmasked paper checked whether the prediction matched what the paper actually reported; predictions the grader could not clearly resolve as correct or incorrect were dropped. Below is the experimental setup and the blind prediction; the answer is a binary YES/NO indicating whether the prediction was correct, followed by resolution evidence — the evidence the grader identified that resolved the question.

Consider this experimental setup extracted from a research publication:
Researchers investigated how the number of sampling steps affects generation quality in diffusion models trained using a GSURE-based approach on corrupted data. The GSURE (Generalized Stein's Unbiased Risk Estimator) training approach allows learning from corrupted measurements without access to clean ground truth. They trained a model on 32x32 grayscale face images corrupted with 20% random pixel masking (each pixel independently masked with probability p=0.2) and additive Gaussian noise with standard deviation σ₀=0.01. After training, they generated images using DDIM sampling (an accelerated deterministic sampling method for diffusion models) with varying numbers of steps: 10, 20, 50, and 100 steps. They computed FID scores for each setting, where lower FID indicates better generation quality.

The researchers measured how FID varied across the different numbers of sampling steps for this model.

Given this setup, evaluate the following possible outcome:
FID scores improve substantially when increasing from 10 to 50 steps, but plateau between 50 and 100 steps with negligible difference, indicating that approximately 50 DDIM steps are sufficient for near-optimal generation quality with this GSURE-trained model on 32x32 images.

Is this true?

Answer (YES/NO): YES